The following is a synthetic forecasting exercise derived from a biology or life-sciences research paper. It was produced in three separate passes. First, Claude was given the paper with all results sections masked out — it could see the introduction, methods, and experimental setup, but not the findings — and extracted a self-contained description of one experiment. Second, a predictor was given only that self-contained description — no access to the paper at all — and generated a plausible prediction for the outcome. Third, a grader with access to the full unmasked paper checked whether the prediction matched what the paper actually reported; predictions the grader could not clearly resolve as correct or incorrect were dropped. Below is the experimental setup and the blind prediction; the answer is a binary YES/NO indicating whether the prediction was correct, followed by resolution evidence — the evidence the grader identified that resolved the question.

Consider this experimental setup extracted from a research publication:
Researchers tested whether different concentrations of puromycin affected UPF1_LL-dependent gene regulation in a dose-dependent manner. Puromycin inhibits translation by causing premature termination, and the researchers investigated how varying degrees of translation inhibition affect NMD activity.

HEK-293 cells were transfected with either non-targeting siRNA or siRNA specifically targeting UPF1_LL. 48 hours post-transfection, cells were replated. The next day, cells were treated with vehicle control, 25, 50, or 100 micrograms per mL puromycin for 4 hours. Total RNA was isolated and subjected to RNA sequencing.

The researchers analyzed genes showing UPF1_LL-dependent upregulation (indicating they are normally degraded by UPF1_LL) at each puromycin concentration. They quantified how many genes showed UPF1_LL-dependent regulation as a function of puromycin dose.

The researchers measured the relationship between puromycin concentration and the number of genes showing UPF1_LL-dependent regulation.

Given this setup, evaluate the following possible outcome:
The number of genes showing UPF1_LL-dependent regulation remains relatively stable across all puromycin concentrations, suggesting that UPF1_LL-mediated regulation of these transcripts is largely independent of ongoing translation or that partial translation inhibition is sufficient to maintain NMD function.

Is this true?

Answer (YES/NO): NO